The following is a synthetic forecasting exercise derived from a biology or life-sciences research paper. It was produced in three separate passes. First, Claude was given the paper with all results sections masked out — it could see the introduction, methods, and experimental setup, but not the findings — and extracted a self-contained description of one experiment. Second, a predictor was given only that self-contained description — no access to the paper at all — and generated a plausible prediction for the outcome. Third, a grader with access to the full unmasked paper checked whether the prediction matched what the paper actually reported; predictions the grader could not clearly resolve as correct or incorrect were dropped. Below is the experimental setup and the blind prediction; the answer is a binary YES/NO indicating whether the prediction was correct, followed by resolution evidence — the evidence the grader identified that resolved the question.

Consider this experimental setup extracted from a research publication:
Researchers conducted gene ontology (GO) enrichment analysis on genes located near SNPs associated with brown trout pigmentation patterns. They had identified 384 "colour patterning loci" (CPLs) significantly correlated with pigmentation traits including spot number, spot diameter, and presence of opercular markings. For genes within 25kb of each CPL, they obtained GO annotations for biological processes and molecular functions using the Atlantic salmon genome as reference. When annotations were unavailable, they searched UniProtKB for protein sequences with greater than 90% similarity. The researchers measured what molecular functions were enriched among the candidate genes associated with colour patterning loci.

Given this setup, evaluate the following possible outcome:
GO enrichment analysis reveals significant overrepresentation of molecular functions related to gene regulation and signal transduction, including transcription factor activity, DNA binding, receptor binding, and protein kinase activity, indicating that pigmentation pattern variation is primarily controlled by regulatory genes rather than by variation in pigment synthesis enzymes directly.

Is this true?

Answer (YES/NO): NO